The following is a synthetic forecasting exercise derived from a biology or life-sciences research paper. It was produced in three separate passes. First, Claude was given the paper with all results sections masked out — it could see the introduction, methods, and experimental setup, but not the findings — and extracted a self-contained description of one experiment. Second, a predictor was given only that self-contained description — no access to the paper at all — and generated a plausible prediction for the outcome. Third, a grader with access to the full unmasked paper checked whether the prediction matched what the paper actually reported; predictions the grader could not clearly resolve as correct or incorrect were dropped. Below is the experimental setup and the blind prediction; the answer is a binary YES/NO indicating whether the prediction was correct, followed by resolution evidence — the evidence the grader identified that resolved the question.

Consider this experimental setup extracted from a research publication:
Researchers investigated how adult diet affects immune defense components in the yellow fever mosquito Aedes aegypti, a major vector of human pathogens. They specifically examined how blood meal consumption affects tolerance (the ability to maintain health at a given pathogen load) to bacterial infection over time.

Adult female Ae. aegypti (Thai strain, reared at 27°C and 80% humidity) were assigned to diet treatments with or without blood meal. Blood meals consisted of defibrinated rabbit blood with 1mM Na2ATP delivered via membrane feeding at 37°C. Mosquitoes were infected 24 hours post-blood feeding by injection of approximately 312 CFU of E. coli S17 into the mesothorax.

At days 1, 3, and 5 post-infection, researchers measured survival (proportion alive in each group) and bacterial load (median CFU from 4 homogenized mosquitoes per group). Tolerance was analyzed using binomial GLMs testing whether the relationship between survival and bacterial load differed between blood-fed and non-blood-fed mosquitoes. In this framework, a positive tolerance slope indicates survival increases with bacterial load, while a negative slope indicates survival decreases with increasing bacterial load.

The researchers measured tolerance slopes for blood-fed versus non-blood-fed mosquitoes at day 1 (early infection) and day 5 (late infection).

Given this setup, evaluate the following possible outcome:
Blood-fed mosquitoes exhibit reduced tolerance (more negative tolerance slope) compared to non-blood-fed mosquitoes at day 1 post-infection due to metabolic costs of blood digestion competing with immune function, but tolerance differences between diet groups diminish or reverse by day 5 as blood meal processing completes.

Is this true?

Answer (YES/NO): YES